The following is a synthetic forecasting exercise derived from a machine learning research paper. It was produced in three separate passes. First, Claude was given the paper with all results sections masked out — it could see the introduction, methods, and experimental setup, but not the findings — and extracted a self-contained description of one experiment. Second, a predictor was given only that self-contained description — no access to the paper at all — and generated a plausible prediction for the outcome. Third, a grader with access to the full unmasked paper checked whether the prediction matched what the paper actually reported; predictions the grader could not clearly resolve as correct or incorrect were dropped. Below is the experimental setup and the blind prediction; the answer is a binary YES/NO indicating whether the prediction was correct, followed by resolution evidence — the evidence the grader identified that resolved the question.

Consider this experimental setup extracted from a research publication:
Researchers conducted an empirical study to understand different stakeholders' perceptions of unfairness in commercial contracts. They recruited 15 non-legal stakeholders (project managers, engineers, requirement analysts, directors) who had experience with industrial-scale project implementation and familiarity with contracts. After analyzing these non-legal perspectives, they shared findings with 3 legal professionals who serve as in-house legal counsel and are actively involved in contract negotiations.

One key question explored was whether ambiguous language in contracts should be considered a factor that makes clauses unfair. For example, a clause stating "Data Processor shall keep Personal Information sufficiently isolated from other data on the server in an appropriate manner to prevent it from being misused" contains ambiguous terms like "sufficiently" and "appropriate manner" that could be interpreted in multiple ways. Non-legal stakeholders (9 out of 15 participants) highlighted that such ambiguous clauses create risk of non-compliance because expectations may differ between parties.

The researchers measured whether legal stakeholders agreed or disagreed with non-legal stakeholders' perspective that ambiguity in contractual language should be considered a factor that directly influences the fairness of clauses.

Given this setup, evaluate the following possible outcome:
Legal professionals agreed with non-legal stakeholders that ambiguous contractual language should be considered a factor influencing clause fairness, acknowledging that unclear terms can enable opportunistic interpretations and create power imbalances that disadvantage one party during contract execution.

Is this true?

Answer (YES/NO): NO